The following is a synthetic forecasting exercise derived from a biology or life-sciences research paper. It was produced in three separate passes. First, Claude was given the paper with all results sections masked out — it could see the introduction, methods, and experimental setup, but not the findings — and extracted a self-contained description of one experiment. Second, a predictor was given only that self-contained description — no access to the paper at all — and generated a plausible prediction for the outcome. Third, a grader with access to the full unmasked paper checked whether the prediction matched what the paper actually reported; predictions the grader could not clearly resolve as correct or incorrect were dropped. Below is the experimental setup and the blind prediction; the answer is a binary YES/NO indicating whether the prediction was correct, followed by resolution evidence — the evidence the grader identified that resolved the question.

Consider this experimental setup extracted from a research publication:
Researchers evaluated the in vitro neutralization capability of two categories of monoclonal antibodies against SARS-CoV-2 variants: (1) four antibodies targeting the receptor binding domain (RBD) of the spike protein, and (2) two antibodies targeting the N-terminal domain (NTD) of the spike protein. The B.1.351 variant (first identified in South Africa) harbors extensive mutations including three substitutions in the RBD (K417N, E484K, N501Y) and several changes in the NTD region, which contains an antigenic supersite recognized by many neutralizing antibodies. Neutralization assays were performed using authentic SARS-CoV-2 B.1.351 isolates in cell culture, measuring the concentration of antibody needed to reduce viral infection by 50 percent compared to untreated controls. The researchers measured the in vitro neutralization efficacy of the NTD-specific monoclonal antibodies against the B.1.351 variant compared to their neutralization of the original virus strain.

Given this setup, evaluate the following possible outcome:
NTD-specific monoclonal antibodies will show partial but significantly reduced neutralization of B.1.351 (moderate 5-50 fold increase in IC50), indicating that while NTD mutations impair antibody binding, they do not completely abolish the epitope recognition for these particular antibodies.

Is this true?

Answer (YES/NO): NO